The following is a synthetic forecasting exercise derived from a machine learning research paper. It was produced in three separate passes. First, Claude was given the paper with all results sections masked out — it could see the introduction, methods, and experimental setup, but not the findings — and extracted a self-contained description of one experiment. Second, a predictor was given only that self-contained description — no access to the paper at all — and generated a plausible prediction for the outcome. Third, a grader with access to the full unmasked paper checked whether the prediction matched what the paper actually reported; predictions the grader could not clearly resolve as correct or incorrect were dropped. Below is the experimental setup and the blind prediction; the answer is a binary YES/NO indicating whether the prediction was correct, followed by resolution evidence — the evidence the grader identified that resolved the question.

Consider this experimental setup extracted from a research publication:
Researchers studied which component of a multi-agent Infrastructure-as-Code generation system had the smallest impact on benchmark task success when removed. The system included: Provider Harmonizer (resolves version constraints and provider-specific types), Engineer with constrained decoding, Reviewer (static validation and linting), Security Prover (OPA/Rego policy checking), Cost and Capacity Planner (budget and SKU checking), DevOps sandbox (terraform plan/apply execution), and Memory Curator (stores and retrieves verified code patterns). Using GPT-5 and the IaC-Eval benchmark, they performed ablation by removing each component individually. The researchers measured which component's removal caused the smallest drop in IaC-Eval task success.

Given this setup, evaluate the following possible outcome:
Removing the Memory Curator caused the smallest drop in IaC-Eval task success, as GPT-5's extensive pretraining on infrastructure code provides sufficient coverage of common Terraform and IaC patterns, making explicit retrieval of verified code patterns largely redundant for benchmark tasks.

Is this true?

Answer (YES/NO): YES